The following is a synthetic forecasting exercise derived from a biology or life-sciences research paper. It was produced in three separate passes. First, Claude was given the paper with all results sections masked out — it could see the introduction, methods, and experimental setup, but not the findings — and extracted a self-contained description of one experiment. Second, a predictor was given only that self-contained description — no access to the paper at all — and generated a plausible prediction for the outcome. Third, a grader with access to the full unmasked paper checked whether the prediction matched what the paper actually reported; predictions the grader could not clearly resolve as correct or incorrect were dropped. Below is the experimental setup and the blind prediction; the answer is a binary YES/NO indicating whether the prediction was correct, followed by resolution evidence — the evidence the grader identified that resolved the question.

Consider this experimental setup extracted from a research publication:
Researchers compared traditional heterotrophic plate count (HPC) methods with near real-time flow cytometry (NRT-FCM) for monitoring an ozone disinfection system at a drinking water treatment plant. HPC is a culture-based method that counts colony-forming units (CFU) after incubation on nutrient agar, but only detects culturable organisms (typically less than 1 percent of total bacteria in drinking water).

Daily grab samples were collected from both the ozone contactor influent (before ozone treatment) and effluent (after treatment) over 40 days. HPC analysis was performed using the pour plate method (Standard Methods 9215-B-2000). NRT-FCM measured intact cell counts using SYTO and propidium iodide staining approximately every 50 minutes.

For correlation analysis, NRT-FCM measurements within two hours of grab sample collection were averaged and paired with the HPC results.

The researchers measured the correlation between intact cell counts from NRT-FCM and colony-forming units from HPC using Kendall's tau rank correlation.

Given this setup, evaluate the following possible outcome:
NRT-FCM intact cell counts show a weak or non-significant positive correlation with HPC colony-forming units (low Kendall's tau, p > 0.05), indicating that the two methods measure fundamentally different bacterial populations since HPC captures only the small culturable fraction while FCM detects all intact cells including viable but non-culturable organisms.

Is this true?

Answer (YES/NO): NO